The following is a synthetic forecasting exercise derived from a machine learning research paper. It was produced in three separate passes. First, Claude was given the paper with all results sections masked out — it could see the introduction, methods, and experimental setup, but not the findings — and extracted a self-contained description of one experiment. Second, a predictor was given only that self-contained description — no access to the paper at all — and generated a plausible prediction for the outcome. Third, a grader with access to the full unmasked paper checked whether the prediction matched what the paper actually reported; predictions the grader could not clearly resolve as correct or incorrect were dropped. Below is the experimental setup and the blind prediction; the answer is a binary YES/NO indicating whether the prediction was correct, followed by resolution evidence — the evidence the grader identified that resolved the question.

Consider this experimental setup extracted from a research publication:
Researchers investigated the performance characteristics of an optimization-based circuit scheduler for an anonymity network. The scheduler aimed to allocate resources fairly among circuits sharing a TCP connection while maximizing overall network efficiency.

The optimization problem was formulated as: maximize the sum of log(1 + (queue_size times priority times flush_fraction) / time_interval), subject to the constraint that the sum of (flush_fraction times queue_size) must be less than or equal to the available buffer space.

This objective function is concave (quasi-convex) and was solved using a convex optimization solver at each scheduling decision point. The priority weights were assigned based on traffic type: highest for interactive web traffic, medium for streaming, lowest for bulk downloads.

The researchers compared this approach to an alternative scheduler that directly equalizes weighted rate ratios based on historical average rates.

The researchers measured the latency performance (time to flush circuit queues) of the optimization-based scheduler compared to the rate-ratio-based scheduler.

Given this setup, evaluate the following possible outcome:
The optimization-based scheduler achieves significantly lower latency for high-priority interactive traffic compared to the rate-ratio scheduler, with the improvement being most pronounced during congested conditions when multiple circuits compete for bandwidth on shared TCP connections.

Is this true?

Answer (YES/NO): NO